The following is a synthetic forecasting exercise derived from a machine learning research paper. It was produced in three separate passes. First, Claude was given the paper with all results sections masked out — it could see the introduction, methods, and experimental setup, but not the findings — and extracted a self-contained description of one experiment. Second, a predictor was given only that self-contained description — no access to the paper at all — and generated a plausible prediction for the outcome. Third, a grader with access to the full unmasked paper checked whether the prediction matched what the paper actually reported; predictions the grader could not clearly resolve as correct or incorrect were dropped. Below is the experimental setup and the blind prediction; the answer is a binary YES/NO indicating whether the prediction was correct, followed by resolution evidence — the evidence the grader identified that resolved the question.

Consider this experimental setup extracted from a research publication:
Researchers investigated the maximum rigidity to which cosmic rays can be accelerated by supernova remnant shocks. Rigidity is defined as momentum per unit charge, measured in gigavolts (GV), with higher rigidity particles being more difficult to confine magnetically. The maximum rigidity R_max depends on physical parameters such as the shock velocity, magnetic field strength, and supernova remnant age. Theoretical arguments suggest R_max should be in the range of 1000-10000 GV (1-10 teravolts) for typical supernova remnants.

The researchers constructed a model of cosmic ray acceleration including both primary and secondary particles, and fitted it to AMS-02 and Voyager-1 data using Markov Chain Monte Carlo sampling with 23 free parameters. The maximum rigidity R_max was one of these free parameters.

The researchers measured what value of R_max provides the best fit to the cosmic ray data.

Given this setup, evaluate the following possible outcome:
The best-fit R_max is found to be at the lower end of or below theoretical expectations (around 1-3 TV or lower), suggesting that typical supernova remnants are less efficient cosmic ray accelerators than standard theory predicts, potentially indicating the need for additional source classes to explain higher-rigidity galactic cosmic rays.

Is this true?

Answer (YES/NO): NO